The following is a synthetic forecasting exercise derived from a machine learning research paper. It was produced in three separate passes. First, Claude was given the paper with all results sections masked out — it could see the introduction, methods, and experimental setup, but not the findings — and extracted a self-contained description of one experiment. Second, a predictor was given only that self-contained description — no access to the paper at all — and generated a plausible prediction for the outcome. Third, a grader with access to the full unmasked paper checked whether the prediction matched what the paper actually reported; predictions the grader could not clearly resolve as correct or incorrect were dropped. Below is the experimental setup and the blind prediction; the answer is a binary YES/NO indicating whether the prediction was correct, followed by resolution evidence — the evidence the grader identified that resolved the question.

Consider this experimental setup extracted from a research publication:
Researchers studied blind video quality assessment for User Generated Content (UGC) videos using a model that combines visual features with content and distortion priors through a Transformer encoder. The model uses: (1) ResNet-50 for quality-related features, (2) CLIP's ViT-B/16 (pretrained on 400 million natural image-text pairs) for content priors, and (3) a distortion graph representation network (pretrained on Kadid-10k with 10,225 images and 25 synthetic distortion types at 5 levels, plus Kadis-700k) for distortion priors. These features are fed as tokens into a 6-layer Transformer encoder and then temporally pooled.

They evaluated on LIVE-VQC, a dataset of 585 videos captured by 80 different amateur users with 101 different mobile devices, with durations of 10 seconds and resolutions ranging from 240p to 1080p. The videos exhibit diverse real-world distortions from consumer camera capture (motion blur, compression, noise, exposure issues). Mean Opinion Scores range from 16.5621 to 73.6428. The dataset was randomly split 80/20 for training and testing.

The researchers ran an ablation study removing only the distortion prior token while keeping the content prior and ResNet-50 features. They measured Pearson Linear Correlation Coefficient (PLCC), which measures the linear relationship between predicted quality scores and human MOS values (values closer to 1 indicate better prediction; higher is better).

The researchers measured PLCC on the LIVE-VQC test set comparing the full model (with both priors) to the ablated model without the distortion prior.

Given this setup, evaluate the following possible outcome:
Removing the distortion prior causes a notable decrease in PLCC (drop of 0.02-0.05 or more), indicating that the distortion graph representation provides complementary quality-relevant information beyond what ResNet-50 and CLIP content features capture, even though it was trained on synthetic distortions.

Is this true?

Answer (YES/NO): NO